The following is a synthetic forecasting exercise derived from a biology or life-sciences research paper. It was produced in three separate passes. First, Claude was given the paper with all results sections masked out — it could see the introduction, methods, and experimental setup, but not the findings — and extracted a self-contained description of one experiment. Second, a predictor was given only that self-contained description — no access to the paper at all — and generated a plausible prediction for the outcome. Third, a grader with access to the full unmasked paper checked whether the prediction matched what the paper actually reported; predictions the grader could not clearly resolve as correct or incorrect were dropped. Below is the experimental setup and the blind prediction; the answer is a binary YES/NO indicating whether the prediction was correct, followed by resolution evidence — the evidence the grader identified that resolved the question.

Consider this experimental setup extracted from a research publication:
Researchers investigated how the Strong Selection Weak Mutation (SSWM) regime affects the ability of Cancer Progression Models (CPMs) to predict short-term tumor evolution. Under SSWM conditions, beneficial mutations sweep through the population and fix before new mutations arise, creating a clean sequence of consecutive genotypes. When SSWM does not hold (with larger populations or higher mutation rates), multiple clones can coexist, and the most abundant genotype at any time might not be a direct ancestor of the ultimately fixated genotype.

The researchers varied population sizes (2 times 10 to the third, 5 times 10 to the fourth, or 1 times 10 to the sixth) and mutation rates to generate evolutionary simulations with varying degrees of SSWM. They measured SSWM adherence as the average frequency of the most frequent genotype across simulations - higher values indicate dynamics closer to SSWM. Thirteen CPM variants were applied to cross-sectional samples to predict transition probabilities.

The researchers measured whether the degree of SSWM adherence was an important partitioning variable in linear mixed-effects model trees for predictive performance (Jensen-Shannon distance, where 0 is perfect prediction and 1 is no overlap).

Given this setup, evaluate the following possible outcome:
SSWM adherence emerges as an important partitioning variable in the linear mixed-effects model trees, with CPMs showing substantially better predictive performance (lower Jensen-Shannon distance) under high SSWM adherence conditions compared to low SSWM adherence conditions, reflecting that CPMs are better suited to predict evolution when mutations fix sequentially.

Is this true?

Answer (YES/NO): YES